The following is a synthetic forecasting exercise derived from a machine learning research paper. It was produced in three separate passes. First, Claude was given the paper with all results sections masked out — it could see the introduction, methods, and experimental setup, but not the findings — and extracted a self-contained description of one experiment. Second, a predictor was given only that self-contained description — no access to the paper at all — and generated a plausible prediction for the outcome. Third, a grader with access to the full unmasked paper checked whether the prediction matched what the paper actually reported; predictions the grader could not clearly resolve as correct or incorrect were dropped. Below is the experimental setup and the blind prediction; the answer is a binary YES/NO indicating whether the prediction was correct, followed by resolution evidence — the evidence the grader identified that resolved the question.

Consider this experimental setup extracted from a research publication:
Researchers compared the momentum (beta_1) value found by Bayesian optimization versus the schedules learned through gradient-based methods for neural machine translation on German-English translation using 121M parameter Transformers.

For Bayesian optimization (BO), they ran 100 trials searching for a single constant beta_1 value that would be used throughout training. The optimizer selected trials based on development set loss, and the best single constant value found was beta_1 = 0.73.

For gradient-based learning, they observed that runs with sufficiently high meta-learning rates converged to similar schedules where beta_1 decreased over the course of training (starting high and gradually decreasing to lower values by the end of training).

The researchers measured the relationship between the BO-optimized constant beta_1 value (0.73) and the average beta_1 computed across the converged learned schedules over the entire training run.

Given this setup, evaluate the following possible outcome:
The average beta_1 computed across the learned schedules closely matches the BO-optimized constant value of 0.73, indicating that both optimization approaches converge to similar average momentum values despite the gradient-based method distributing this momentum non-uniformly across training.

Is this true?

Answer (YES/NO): YES